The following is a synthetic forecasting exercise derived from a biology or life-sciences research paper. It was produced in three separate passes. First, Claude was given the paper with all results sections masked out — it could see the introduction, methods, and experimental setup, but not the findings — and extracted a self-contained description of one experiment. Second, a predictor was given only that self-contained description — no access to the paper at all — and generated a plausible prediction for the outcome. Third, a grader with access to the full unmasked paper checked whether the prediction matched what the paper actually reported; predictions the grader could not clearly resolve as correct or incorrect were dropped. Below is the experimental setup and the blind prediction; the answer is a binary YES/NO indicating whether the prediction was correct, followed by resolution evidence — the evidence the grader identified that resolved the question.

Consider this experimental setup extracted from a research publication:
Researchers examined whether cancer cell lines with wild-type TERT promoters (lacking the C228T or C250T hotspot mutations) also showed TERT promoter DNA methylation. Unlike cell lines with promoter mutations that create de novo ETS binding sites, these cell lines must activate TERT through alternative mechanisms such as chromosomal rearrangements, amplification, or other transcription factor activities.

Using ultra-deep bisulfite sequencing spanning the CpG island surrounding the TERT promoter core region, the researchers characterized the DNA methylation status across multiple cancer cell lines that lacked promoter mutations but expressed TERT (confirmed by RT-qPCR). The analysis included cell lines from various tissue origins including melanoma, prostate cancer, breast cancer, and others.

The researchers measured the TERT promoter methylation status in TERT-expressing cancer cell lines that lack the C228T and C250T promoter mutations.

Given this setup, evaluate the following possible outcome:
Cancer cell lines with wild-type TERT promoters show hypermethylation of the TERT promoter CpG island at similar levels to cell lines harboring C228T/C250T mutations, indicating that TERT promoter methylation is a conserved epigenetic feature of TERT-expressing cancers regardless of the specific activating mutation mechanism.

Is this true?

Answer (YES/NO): NO